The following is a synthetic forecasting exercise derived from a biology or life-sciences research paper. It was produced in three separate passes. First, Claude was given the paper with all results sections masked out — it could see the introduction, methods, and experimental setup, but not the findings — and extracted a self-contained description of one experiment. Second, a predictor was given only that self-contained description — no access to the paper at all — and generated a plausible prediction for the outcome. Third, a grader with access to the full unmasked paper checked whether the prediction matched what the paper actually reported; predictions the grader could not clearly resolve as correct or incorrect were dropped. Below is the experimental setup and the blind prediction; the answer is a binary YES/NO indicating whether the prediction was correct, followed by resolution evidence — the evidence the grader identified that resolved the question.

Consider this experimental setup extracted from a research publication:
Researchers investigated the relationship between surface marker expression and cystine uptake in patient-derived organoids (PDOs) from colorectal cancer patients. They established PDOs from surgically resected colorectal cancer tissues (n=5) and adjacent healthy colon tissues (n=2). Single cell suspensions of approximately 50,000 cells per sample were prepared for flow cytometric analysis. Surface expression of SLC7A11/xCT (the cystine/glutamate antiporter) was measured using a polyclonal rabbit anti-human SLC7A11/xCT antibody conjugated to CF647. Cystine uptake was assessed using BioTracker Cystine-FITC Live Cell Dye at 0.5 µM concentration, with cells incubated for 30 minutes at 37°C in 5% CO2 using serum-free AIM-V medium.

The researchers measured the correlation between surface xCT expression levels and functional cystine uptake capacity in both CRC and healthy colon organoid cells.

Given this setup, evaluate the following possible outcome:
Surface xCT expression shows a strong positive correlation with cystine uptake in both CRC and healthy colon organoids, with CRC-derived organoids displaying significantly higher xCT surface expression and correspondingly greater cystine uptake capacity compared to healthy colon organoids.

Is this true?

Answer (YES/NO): NO